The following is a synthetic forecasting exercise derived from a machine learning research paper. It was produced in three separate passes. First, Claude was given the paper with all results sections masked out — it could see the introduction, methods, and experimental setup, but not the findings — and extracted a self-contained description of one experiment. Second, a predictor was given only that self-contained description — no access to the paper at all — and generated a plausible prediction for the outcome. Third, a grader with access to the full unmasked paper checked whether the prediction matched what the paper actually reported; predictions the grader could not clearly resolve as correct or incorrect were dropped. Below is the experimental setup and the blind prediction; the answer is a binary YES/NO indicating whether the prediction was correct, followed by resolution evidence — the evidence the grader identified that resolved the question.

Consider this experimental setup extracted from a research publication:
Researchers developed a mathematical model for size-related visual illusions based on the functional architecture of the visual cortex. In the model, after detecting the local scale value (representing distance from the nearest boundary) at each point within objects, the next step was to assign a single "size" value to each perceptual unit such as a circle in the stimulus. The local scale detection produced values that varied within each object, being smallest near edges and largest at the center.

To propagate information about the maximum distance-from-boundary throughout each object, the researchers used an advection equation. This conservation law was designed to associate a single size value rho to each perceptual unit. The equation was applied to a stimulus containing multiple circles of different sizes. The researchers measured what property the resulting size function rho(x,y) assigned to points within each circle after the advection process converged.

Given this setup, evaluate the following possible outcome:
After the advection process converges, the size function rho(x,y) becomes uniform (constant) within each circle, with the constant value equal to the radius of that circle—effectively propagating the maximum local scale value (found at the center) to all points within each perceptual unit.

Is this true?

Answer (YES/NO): YES